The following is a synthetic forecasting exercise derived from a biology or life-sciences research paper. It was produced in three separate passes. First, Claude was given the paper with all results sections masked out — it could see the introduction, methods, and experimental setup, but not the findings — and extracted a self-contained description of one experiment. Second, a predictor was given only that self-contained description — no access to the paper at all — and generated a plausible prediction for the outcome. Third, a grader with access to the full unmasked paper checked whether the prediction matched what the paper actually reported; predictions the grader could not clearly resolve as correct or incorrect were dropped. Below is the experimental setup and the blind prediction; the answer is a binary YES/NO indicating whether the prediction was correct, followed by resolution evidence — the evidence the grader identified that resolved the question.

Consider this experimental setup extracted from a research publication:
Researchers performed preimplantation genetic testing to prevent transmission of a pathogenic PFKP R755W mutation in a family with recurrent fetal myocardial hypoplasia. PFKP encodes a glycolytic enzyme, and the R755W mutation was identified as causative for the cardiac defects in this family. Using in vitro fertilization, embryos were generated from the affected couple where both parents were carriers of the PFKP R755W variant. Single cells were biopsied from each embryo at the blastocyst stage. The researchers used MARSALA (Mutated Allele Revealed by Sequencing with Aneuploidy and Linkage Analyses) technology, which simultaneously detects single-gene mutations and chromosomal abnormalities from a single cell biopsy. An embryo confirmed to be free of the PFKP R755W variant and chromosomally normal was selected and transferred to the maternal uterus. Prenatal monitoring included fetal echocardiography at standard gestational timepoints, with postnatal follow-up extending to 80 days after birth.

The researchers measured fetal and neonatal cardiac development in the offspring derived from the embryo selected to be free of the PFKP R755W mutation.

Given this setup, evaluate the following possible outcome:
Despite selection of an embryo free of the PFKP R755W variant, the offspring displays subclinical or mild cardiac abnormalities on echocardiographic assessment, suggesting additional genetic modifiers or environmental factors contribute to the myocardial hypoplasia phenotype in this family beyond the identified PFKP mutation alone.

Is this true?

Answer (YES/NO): NO